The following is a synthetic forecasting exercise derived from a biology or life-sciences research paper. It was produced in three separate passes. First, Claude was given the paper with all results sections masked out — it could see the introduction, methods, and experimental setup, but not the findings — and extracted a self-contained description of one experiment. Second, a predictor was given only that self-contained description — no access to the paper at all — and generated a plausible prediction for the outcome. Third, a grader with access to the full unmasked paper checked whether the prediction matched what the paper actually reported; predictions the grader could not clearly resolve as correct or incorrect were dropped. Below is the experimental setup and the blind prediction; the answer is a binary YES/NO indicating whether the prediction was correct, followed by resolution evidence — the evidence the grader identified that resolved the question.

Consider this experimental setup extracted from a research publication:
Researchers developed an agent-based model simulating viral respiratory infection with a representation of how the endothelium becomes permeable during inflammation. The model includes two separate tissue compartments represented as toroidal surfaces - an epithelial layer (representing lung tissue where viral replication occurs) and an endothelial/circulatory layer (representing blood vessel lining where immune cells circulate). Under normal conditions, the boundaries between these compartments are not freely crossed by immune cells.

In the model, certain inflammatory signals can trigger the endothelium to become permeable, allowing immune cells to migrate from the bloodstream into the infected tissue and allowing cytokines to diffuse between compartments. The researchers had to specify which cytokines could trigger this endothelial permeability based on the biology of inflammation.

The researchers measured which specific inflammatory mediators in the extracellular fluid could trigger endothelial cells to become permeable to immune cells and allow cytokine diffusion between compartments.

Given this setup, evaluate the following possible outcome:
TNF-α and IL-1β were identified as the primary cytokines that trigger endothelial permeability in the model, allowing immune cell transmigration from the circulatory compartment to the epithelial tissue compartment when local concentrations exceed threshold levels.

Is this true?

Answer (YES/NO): NO